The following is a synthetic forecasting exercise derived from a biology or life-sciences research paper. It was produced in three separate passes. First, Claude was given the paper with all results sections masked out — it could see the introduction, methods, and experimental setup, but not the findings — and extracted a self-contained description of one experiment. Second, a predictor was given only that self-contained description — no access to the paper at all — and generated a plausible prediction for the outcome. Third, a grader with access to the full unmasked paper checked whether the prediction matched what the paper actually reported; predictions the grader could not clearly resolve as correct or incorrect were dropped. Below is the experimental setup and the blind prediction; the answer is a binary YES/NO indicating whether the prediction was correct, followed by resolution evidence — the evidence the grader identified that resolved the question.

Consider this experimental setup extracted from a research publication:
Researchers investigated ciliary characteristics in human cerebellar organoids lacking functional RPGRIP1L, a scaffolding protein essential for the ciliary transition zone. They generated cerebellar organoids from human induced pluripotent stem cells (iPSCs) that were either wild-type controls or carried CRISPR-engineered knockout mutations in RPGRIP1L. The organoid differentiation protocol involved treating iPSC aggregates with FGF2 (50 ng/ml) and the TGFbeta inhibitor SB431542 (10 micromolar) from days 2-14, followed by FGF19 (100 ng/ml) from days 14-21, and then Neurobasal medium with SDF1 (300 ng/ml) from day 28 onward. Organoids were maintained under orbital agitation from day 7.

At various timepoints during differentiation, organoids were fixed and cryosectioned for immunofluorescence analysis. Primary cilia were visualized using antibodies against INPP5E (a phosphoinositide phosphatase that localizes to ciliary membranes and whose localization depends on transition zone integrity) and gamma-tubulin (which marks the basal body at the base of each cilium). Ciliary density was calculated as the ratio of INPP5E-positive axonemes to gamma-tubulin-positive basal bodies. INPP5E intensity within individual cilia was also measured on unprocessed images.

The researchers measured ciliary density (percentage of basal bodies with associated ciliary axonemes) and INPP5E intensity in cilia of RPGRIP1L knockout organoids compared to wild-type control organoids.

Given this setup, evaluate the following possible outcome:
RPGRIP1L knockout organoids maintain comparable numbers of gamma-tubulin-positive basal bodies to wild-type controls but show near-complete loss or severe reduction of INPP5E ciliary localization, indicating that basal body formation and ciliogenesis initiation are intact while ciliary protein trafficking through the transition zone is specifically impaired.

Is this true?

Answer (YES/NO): NO